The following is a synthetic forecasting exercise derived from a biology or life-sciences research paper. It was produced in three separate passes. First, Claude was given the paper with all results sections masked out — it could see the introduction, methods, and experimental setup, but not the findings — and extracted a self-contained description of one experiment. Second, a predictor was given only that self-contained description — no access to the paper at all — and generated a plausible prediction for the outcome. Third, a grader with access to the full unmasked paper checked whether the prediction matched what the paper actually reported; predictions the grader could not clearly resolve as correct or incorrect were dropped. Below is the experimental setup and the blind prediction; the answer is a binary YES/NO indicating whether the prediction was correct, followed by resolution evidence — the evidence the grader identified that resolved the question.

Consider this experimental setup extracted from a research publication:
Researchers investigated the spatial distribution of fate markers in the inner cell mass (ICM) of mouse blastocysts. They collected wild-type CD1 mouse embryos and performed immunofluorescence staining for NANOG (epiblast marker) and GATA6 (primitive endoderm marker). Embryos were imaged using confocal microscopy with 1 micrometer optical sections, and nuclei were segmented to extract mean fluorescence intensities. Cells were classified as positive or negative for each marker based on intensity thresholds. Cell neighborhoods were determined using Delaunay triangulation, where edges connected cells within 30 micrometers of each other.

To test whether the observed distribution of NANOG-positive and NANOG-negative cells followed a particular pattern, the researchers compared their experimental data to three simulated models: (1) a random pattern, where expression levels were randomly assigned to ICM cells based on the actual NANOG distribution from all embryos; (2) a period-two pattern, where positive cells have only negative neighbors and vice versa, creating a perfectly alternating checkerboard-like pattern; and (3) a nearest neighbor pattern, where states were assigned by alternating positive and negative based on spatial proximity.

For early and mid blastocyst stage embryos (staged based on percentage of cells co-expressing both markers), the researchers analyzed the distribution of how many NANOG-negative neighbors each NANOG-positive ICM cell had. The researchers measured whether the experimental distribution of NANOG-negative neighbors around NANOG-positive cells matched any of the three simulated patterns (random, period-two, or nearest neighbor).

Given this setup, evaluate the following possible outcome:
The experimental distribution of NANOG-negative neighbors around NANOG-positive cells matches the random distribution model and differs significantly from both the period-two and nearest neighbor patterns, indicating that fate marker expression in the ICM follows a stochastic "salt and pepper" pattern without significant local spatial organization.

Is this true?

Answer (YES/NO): NO